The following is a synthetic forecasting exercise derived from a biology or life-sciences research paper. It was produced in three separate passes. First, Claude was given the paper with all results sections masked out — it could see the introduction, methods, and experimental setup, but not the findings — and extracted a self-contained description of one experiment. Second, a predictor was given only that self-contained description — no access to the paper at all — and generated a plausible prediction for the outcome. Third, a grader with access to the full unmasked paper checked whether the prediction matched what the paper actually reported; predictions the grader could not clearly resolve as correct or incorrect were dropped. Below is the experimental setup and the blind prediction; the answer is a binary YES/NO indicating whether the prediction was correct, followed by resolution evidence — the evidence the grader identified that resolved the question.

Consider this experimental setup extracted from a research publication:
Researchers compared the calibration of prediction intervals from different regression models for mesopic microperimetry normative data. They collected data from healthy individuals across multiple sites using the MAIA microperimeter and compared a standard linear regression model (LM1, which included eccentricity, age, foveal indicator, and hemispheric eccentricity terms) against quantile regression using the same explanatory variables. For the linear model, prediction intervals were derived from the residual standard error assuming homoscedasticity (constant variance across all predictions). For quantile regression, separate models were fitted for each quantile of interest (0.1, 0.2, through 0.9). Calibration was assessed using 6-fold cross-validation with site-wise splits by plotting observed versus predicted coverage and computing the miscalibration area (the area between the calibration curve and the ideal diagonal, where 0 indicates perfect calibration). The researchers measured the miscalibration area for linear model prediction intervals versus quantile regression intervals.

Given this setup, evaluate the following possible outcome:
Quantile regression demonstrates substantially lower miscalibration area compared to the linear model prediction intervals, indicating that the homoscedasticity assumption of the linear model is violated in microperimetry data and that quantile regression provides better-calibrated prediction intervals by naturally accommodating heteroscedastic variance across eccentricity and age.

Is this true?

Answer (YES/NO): NO